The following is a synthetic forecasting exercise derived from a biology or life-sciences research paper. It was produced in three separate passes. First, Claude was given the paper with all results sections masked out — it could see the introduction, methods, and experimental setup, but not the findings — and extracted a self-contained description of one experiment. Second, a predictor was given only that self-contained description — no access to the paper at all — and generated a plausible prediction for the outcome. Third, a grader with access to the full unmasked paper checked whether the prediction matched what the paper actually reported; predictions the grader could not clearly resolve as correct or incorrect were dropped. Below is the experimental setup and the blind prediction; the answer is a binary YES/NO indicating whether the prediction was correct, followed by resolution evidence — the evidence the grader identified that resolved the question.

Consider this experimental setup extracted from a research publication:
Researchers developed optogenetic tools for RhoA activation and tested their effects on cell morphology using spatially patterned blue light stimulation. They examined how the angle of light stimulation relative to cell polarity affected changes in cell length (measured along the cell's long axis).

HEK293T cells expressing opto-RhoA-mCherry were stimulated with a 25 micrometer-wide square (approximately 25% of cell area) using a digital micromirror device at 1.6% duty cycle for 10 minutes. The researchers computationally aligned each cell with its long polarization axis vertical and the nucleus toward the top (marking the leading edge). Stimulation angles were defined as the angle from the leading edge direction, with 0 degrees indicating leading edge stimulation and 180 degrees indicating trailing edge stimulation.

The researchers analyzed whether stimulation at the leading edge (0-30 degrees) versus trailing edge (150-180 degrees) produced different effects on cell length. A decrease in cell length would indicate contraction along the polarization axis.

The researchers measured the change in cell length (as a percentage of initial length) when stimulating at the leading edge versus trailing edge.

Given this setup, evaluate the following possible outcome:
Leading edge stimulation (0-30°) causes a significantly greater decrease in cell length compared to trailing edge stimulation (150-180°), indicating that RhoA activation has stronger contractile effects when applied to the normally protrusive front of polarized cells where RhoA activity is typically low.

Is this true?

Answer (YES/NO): NO